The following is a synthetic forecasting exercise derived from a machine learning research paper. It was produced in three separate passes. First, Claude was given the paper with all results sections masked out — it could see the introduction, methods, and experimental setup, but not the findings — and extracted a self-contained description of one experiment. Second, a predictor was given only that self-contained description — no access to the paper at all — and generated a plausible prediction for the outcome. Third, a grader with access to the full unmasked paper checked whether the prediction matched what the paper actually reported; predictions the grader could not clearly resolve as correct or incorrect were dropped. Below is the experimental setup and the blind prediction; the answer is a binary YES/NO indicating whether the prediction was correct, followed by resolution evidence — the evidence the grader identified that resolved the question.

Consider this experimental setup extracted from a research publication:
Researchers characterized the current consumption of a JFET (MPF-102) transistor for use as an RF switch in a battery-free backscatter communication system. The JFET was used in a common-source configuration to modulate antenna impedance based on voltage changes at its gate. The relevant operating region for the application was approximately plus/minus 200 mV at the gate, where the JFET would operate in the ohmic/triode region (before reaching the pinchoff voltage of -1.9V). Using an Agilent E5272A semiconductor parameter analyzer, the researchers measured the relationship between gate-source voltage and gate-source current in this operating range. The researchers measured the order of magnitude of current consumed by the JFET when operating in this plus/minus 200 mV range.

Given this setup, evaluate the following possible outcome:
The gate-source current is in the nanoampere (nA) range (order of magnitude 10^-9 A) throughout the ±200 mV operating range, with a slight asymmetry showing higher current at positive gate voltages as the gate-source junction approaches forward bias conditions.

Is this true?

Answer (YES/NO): NO